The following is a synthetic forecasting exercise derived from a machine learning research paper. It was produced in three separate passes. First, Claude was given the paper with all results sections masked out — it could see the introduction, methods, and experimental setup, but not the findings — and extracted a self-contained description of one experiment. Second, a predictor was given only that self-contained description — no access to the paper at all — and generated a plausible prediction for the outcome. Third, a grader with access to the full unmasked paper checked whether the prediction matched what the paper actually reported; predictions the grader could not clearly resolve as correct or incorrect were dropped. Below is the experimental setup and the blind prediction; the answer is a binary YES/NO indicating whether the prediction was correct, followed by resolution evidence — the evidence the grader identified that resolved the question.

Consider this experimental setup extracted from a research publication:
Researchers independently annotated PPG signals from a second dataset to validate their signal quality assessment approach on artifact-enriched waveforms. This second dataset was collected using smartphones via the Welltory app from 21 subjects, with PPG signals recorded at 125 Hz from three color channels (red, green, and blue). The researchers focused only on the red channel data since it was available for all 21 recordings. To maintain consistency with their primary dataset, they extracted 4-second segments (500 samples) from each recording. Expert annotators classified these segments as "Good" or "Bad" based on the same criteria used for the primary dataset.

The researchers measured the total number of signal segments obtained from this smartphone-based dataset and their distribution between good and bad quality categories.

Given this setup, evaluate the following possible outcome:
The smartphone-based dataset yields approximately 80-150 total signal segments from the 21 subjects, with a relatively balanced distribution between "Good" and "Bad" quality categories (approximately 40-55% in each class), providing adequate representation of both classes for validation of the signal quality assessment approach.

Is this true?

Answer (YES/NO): NO